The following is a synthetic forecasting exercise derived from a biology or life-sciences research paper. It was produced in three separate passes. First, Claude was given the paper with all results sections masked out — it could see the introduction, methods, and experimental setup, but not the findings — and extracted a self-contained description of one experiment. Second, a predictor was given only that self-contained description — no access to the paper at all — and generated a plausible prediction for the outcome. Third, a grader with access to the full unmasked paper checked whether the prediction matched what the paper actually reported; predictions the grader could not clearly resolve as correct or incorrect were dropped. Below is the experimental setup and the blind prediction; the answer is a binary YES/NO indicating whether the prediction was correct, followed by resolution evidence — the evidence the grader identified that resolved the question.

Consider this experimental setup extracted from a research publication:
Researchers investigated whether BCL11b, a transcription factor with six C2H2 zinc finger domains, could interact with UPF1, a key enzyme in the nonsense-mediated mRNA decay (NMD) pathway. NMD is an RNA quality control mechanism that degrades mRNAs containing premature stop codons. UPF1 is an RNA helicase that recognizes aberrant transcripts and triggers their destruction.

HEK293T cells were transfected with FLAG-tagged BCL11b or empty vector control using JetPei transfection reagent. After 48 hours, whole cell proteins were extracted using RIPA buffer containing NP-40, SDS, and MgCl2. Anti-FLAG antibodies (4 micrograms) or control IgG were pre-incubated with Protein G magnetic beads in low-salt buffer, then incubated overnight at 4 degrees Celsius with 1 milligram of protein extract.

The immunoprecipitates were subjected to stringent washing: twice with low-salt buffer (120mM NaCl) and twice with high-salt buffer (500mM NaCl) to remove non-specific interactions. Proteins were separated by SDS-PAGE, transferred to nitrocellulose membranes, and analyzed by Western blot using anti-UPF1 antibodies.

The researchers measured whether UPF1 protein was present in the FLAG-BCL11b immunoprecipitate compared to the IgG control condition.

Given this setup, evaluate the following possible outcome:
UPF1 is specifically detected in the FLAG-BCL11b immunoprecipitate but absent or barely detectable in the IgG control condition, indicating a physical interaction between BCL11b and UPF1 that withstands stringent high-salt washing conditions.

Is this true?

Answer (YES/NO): YES